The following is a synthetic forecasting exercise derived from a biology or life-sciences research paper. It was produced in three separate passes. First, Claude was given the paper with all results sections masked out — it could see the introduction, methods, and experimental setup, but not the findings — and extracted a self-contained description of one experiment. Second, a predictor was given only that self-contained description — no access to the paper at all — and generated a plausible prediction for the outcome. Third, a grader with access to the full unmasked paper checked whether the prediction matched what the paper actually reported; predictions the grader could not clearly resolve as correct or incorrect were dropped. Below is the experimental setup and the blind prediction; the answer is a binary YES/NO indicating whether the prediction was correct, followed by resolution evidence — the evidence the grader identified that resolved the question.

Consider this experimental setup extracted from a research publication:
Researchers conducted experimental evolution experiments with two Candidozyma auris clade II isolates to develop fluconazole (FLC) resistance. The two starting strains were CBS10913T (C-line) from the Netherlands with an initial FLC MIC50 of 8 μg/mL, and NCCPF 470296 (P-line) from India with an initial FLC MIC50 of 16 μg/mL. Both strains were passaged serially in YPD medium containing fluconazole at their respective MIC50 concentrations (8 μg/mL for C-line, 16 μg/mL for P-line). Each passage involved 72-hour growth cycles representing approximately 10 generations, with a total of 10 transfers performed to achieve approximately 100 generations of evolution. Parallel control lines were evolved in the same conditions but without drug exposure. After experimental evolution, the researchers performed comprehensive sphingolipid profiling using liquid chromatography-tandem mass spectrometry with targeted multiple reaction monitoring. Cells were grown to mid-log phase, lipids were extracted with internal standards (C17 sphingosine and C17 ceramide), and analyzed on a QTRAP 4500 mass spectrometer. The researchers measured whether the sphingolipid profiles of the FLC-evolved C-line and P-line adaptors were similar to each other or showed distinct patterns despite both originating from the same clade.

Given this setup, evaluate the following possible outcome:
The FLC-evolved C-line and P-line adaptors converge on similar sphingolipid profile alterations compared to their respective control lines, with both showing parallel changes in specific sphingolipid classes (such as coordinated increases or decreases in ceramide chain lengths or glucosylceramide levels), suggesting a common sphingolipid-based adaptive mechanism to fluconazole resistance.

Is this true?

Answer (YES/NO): NO